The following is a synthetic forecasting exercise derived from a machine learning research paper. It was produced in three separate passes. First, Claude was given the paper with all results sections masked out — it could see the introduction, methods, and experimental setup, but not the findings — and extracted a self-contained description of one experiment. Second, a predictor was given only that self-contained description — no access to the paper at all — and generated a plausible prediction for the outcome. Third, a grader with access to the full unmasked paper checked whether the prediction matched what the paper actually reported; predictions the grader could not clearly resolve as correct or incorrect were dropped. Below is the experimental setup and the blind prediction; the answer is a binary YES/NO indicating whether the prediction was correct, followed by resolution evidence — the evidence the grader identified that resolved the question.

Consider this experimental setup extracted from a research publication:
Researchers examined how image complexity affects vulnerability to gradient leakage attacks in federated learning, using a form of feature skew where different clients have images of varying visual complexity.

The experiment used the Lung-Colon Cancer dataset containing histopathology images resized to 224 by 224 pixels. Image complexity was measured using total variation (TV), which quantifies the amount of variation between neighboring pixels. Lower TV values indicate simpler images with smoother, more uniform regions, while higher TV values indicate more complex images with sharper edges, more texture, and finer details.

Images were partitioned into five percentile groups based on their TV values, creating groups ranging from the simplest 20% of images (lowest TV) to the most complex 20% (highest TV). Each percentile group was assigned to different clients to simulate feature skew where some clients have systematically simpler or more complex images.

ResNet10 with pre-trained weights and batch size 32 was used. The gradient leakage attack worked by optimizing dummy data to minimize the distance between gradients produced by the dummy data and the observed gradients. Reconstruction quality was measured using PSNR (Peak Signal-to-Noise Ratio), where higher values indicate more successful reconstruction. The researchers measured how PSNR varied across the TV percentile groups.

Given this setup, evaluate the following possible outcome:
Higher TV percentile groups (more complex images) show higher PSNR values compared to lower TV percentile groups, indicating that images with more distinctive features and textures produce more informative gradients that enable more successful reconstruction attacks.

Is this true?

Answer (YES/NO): NO